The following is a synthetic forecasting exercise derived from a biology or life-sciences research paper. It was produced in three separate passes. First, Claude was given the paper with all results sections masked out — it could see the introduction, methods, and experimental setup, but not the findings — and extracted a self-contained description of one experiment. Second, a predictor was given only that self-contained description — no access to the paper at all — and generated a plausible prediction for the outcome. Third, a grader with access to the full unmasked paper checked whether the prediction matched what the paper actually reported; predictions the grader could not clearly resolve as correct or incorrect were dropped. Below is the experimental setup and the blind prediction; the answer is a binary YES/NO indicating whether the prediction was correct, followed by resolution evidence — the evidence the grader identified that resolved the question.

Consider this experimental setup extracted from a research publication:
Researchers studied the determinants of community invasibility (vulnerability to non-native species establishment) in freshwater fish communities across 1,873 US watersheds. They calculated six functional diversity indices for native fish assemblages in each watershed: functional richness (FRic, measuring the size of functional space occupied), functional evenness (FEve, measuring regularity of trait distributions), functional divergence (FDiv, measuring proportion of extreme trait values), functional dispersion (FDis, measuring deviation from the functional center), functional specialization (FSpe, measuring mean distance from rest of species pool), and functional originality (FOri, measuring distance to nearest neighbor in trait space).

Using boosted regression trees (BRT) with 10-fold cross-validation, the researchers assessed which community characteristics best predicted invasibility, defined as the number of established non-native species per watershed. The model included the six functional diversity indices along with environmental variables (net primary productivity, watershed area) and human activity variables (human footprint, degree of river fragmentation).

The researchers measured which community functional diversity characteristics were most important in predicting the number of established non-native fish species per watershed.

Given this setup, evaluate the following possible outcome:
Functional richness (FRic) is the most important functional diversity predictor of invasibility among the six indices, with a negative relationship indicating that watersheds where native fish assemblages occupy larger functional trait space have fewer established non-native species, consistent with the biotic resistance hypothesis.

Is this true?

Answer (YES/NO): NO